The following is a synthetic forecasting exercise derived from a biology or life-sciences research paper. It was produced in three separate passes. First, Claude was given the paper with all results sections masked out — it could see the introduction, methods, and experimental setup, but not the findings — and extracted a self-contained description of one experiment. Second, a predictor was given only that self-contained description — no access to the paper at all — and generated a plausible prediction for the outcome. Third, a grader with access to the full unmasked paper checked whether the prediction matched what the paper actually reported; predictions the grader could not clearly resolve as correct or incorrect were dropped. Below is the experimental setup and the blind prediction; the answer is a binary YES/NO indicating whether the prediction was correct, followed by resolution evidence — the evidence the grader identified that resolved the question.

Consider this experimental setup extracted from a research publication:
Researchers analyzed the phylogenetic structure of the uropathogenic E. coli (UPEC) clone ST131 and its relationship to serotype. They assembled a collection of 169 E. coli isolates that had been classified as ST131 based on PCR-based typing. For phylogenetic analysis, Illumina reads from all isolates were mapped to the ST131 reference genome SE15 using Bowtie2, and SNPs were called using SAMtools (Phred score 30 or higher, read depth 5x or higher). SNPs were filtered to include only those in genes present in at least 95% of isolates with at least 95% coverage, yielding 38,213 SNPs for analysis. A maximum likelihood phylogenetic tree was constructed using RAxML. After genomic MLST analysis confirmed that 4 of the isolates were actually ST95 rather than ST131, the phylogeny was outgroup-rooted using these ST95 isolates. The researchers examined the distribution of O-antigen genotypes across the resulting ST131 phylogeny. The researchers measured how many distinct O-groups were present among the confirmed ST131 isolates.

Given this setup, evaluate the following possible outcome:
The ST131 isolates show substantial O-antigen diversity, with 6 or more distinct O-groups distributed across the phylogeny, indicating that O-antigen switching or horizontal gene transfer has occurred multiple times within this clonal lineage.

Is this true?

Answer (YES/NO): NO